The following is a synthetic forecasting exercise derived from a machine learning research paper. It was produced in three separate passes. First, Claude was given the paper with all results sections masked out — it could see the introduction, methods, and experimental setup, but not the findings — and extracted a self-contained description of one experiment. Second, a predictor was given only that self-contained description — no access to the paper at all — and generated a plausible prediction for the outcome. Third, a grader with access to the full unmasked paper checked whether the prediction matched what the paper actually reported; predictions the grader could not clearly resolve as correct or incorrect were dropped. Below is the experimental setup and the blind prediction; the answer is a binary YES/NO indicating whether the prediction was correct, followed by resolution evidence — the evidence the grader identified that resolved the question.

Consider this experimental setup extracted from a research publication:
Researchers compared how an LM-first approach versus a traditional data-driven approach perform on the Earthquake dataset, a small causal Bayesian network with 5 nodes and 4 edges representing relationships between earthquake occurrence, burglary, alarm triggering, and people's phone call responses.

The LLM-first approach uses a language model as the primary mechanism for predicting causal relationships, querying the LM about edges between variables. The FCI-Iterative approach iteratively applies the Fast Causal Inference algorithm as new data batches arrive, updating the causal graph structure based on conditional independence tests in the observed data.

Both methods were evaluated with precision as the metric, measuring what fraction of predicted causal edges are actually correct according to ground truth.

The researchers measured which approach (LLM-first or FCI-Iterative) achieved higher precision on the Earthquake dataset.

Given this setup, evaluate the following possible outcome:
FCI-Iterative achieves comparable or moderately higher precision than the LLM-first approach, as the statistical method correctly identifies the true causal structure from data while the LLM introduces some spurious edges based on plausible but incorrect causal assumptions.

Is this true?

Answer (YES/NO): NO